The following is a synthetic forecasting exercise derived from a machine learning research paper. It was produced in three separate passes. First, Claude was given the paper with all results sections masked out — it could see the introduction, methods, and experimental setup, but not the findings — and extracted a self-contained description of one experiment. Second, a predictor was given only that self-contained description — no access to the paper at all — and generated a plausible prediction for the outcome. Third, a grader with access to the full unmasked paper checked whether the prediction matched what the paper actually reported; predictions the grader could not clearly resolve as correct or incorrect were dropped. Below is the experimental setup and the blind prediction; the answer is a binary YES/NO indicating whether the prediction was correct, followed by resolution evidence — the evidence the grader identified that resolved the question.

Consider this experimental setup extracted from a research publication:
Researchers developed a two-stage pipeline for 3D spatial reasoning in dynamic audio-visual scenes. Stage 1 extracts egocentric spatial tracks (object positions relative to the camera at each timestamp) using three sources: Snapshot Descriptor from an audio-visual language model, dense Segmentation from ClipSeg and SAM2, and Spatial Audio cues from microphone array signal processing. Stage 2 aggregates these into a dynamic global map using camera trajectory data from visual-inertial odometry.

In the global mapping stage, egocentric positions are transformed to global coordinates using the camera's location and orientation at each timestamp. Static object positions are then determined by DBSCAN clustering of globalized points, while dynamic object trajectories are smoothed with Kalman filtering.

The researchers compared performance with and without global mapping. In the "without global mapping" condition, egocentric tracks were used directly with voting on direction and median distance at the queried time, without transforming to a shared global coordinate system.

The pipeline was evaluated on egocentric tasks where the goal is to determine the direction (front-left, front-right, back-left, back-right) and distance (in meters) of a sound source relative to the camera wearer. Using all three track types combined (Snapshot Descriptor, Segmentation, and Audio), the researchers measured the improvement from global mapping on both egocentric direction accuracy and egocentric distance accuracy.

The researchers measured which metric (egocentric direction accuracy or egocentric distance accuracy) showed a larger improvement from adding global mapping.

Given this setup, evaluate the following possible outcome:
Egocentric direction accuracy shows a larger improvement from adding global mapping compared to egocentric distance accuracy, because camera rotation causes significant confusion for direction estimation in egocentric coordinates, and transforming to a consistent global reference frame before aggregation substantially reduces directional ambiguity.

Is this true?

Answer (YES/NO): NO